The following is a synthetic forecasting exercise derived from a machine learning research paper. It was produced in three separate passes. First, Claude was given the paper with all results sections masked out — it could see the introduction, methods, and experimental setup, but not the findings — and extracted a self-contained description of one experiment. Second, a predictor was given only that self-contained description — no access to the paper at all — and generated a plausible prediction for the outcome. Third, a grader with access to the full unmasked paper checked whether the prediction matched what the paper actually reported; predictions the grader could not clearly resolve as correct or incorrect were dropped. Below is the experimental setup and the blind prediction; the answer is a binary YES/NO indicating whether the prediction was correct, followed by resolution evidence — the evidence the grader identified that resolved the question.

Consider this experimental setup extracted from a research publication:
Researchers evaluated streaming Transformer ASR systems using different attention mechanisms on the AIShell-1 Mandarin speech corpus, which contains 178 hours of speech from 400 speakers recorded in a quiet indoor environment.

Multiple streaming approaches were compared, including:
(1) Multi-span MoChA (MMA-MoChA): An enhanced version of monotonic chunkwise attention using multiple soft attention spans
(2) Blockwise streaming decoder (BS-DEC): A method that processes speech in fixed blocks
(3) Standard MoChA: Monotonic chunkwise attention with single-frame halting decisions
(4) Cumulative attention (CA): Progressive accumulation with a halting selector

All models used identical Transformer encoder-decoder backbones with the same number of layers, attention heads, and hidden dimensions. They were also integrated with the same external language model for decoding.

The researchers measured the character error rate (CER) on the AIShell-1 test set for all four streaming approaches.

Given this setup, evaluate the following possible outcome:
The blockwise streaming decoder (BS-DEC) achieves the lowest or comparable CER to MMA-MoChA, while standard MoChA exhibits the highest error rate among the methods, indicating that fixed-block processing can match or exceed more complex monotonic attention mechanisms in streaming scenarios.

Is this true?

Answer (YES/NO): NO